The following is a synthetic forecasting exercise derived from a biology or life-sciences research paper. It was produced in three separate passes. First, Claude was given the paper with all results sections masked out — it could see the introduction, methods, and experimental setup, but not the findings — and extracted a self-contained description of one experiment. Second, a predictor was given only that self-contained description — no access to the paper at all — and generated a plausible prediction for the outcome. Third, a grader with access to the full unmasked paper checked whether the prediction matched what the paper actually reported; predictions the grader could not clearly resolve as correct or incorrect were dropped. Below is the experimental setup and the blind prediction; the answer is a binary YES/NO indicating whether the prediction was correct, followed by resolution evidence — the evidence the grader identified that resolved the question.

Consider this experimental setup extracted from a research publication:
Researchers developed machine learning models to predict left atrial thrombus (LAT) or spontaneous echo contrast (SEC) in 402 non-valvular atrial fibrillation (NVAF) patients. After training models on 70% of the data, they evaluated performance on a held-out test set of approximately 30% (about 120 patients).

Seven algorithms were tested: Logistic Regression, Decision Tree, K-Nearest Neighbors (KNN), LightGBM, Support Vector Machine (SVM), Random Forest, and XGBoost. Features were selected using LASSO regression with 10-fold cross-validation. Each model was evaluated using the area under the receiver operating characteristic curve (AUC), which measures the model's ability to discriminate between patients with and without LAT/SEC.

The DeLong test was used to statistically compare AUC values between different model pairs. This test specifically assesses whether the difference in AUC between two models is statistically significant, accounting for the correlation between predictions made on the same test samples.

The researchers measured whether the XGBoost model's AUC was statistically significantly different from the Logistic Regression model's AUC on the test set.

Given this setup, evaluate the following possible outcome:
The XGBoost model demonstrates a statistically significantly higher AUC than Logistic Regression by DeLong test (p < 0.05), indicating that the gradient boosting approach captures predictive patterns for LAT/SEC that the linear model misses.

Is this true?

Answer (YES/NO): YES